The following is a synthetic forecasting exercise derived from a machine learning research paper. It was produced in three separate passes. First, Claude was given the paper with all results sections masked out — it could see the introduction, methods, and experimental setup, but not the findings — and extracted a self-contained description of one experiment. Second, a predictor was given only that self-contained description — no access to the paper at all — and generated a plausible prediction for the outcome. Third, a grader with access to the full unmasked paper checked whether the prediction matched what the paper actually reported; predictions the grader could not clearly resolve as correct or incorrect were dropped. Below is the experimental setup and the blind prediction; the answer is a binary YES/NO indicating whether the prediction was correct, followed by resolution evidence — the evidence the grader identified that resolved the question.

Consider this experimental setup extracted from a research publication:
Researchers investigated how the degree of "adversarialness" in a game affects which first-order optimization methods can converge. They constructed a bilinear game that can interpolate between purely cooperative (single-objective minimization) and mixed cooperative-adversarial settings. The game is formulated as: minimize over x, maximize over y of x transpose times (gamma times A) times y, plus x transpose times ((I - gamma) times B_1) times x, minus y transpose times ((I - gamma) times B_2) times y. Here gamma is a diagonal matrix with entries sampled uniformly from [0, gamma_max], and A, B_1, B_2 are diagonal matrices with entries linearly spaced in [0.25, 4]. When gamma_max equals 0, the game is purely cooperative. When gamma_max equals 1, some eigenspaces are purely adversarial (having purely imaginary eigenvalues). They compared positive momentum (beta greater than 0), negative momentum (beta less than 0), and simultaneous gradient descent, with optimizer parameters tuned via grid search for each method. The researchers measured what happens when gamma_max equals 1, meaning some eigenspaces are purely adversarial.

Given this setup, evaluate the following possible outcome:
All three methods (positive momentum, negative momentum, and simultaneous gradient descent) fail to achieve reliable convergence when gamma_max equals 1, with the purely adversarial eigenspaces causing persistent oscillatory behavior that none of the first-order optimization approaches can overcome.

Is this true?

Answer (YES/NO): YES